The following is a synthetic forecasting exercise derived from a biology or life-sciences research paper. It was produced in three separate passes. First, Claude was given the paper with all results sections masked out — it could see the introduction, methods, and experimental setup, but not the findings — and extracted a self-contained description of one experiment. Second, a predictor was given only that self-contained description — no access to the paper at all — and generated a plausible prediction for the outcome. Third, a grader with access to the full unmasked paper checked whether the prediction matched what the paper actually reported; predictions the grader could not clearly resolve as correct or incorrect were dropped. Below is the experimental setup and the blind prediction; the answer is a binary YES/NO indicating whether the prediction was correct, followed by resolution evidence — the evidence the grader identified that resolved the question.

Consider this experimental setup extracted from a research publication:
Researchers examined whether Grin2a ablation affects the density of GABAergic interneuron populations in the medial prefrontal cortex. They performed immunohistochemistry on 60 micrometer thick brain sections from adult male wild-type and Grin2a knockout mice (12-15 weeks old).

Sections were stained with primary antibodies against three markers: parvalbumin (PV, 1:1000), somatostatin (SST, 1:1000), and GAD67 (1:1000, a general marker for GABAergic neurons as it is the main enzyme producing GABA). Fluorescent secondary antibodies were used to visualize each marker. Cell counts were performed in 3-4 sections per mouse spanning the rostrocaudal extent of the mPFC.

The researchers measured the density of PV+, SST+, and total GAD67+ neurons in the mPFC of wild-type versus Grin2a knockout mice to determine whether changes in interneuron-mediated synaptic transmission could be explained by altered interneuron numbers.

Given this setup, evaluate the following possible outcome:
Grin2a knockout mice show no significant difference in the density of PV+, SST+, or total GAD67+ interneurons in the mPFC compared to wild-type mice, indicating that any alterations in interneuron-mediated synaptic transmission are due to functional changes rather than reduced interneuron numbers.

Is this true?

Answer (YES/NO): NO